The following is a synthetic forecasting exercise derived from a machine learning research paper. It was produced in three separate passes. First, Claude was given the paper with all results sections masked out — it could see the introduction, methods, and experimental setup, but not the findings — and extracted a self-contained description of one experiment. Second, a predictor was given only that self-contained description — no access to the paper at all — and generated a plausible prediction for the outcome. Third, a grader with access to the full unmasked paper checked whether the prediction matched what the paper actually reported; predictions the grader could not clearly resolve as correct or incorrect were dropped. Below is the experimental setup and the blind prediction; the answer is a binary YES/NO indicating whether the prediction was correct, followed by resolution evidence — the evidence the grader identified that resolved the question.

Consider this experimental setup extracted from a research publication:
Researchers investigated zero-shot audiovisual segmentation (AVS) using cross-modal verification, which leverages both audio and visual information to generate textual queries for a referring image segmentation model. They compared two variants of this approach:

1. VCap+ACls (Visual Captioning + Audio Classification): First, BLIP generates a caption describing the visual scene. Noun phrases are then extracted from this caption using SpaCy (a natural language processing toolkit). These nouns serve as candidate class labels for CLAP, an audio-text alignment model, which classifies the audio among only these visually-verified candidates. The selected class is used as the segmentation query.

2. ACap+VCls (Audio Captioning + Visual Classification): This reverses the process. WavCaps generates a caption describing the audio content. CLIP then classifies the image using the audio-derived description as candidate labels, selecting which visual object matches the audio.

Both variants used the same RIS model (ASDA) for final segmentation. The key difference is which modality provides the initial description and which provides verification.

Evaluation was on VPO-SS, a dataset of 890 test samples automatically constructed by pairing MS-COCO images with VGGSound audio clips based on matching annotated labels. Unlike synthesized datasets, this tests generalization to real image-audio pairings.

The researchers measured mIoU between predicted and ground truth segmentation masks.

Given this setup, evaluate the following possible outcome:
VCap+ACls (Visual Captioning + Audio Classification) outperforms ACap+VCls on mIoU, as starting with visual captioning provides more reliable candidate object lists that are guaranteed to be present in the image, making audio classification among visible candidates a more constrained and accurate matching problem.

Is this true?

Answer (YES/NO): YES